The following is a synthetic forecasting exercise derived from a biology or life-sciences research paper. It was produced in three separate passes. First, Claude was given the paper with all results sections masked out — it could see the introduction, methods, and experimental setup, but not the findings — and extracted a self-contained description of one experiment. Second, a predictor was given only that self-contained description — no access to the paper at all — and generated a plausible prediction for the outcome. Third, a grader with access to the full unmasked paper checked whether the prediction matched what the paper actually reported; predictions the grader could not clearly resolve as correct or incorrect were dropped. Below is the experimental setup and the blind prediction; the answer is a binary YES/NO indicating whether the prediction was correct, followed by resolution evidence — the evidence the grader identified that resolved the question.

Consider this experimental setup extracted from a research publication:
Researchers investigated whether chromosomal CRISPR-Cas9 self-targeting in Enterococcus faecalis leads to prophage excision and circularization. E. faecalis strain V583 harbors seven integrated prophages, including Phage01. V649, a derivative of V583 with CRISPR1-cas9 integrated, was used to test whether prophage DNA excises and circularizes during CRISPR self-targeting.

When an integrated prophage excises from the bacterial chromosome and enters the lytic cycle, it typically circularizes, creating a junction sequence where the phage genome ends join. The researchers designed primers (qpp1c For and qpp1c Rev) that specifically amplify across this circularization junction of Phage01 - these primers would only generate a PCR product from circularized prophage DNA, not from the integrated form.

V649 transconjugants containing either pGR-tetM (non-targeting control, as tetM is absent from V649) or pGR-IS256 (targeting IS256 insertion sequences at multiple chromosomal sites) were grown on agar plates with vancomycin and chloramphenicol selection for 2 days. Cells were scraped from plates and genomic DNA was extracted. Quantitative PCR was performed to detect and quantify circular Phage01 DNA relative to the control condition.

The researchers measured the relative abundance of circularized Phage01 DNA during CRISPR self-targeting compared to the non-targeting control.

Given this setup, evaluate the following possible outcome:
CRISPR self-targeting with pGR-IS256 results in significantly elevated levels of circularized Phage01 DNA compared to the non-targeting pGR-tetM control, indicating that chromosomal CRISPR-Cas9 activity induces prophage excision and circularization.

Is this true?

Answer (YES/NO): YES